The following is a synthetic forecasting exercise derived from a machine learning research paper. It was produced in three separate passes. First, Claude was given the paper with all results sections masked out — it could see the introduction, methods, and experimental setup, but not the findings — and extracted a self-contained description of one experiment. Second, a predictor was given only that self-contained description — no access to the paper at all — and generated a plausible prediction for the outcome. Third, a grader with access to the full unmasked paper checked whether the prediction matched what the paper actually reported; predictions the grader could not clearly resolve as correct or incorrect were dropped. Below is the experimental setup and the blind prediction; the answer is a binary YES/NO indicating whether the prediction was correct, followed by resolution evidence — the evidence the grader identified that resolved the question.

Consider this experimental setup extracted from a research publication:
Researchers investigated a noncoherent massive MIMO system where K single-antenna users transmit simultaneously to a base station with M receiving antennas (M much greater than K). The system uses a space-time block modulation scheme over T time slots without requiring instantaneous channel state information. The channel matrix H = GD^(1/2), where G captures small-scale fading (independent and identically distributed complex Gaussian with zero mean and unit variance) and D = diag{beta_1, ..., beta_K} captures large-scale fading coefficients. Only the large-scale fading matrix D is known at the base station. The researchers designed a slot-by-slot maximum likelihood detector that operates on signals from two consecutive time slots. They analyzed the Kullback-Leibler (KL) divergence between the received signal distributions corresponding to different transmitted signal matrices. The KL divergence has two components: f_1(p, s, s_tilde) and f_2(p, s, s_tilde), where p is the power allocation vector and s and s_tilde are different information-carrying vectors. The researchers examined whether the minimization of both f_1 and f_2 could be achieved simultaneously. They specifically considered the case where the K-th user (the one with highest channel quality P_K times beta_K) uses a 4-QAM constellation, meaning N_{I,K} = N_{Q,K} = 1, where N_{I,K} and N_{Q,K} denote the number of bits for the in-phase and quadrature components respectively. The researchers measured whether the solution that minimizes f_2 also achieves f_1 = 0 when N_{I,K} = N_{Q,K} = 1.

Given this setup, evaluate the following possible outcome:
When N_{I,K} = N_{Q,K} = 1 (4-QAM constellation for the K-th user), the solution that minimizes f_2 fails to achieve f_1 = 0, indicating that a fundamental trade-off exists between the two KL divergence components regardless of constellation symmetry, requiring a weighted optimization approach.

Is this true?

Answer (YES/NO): NO